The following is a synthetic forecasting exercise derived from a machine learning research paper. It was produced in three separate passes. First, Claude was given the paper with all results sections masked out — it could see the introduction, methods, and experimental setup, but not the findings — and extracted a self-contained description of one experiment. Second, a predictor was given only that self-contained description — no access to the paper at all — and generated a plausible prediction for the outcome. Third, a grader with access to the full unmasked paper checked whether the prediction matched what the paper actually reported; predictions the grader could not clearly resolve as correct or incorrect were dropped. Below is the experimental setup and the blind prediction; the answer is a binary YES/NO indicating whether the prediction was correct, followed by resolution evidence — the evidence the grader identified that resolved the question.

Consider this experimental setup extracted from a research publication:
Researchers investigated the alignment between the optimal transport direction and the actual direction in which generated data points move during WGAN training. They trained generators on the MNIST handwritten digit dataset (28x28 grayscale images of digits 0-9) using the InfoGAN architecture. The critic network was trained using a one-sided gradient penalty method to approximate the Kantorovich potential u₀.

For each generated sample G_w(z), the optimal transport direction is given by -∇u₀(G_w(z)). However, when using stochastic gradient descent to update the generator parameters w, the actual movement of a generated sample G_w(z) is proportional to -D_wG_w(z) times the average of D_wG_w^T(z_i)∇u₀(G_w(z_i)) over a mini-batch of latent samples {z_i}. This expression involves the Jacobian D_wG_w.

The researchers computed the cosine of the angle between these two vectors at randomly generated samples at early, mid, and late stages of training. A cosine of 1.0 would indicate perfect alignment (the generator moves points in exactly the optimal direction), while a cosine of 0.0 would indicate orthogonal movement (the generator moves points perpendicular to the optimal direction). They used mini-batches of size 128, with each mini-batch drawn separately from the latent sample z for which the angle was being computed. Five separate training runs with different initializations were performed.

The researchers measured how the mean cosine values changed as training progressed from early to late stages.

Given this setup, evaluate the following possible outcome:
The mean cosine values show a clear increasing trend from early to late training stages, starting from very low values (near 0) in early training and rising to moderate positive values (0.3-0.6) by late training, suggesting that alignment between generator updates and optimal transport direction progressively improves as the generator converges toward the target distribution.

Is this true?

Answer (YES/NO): NO